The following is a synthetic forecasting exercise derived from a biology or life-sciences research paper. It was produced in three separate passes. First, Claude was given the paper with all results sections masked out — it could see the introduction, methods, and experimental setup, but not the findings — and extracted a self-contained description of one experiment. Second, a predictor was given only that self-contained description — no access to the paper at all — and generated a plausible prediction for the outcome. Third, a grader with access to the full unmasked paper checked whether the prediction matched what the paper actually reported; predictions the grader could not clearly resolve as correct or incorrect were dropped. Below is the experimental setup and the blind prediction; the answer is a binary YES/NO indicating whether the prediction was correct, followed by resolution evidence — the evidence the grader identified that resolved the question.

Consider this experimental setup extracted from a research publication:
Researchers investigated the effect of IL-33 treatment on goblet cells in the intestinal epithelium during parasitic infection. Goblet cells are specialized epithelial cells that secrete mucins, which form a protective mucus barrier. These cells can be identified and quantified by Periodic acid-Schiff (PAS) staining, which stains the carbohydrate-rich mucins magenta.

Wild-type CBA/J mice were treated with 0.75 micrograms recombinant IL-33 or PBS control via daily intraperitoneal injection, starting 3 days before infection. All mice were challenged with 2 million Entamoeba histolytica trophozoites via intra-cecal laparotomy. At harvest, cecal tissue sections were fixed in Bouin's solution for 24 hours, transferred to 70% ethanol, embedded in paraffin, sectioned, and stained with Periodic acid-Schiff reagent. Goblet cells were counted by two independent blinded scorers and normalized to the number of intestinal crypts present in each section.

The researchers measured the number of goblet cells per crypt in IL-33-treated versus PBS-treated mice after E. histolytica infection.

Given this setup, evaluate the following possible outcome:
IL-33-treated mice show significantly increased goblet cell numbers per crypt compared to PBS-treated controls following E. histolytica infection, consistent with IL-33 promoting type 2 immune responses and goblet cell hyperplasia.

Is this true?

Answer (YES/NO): YES